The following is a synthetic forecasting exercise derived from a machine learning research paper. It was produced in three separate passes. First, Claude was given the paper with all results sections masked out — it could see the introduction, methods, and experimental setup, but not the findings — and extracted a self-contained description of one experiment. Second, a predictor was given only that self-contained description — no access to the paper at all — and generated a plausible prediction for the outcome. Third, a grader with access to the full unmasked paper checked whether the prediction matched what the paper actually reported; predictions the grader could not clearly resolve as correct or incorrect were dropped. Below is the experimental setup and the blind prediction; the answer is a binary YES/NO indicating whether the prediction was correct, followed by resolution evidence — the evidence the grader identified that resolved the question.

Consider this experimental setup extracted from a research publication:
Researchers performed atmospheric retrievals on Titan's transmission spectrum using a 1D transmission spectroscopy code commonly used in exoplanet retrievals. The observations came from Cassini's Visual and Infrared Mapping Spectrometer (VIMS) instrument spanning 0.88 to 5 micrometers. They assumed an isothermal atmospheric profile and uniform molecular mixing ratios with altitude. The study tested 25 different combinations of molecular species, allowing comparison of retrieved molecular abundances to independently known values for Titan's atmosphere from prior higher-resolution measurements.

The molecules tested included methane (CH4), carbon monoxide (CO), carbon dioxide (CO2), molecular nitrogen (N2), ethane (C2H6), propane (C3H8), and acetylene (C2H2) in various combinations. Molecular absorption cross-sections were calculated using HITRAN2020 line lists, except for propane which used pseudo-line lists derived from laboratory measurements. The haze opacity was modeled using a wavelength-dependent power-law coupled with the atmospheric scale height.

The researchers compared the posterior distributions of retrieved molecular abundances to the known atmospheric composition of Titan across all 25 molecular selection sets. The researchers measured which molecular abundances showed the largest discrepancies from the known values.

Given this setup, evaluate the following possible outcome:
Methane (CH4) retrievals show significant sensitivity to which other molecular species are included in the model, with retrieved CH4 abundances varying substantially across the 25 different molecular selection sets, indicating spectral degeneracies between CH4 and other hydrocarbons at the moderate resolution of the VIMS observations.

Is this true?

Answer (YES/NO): YES